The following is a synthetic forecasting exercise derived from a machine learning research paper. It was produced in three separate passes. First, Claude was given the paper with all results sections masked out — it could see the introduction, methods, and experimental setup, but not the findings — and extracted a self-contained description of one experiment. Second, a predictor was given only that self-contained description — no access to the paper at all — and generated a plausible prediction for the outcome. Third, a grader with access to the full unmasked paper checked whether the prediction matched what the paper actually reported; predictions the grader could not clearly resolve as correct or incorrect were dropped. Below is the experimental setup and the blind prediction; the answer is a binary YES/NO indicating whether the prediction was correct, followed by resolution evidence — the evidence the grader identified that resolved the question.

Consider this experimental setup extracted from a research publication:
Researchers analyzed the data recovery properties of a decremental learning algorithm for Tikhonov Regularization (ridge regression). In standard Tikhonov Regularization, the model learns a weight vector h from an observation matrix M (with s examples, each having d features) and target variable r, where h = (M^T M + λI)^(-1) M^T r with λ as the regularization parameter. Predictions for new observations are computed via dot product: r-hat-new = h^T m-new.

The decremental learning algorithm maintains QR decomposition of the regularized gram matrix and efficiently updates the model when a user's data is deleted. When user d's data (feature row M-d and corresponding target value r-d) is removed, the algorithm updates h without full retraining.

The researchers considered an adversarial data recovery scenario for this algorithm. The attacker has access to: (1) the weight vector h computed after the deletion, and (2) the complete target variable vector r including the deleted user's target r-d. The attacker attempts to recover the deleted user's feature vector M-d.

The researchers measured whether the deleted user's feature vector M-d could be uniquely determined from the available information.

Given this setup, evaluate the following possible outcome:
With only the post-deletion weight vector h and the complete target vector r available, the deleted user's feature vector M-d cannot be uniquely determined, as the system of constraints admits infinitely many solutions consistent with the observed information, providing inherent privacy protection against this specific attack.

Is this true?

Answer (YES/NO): YES